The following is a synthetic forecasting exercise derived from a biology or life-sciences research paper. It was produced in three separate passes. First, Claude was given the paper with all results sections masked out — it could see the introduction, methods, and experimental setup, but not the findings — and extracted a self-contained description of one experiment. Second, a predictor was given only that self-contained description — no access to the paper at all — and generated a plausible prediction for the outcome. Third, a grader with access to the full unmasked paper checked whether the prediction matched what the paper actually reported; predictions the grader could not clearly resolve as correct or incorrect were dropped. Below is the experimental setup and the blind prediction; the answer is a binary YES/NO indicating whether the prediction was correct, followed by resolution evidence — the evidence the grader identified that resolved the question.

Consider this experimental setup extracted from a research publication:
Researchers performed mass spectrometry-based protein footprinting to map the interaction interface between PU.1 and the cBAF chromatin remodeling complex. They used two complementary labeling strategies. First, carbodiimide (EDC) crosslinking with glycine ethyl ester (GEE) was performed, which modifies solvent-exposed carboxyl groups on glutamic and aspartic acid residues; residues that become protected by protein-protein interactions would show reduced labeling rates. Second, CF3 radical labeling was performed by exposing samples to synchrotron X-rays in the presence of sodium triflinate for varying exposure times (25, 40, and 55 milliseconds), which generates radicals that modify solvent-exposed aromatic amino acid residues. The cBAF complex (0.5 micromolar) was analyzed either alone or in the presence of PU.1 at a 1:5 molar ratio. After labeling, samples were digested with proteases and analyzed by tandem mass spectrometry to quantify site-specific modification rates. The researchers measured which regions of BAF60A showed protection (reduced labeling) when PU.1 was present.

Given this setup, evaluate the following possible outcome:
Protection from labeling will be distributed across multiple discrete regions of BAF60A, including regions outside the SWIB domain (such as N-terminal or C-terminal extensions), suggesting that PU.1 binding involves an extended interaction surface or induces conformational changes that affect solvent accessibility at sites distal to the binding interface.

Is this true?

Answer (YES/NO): NO